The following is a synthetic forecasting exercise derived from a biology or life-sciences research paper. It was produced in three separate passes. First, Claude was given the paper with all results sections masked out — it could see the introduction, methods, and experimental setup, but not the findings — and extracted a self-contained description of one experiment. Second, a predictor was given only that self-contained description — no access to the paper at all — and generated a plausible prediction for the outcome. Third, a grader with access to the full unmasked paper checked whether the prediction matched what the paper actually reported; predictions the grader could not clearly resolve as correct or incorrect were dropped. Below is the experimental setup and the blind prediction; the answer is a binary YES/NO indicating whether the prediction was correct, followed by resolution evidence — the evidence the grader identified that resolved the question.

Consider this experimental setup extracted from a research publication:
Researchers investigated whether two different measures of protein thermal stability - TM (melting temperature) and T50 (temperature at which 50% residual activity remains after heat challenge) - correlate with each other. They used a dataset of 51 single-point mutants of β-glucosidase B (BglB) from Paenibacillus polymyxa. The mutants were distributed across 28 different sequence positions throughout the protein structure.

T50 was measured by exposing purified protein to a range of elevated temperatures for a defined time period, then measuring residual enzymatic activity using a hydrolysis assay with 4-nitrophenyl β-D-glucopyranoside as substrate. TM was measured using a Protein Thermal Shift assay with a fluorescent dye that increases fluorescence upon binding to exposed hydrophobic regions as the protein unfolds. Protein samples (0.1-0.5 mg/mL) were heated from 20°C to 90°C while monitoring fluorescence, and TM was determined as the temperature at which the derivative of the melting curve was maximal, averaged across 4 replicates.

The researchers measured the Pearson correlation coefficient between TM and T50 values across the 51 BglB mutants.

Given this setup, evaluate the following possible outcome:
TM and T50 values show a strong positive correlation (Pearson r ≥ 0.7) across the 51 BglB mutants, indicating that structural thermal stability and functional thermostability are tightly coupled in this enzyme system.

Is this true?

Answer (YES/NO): NO